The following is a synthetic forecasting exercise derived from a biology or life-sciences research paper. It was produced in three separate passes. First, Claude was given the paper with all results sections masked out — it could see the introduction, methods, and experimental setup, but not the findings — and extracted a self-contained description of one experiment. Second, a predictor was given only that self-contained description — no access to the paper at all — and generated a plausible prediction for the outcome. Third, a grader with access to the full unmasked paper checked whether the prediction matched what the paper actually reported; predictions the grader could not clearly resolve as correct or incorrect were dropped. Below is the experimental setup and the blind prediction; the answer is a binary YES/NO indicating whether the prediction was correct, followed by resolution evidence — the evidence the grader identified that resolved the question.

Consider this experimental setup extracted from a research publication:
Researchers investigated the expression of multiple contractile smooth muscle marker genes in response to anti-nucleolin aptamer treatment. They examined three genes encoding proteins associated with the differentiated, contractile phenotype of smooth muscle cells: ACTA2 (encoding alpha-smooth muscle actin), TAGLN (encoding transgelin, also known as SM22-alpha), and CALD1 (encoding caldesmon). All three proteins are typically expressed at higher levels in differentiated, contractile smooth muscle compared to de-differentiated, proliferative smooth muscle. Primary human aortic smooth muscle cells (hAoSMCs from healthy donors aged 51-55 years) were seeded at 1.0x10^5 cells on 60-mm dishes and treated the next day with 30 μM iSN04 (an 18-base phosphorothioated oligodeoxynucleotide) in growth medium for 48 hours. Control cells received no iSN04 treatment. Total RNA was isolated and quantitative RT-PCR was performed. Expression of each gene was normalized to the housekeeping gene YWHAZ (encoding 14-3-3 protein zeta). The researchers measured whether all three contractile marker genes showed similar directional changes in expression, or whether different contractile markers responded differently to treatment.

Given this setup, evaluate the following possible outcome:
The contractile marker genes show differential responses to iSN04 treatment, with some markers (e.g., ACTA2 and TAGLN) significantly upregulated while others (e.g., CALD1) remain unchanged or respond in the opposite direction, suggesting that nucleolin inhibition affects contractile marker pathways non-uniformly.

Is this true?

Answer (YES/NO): NO